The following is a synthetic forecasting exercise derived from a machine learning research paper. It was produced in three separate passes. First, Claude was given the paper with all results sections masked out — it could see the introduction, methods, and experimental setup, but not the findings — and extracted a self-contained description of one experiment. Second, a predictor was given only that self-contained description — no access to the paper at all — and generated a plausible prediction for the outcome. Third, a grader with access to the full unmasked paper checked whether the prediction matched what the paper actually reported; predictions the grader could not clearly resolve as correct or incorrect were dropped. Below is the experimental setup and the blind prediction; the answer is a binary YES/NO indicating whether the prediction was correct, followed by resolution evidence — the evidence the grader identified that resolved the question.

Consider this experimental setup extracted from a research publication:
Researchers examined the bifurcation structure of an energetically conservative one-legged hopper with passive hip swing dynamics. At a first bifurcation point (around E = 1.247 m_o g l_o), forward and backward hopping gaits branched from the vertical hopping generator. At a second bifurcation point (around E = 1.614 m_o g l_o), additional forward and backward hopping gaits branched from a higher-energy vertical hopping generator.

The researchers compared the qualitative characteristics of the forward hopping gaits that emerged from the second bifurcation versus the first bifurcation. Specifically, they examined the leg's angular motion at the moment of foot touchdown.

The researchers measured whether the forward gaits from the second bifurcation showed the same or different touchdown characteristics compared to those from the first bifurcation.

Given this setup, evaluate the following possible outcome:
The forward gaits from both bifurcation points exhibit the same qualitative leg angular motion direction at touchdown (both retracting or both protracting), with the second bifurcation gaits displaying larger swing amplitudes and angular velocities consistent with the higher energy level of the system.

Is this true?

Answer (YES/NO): NO